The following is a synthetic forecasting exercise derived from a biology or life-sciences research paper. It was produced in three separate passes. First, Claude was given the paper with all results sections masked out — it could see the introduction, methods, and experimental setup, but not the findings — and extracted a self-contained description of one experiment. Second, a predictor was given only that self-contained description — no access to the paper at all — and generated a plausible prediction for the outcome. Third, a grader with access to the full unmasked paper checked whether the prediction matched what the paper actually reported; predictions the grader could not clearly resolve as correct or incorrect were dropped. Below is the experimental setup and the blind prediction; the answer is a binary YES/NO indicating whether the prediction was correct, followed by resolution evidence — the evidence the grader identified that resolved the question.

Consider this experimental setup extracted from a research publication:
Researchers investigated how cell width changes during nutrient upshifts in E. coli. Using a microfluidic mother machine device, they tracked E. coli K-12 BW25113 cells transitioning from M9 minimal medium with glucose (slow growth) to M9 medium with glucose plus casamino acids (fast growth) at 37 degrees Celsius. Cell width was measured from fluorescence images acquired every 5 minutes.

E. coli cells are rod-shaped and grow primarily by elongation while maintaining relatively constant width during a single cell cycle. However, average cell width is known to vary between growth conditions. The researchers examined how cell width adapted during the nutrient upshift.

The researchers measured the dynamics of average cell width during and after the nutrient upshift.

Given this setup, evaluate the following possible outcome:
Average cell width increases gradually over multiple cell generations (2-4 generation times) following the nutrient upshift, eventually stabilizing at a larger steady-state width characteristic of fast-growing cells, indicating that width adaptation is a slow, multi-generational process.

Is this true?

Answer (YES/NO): YES